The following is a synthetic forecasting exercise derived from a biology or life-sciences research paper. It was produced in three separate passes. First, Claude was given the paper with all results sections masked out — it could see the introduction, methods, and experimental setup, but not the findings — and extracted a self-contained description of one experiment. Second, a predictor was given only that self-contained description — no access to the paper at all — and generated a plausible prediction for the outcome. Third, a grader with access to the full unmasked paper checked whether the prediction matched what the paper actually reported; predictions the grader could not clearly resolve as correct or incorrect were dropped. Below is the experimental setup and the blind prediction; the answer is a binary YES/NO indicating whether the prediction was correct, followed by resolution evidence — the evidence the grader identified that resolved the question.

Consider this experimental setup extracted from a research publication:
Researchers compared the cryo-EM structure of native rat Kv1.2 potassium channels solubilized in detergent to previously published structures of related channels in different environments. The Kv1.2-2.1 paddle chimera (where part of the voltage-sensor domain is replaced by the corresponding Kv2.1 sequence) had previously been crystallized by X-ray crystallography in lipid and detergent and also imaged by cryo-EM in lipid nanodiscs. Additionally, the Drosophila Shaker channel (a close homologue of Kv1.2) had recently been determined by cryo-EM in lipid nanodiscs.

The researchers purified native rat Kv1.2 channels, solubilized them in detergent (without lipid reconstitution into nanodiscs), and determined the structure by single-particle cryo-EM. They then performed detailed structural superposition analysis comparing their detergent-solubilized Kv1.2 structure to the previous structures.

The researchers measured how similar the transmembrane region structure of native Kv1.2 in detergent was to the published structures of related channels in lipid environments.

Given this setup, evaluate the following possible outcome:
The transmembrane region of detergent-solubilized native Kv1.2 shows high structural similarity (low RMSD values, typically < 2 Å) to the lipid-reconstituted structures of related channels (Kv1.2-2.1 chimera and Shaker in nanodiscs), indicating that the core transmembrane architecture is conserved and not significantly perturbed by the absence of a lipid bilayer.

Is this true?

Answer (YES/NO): YES